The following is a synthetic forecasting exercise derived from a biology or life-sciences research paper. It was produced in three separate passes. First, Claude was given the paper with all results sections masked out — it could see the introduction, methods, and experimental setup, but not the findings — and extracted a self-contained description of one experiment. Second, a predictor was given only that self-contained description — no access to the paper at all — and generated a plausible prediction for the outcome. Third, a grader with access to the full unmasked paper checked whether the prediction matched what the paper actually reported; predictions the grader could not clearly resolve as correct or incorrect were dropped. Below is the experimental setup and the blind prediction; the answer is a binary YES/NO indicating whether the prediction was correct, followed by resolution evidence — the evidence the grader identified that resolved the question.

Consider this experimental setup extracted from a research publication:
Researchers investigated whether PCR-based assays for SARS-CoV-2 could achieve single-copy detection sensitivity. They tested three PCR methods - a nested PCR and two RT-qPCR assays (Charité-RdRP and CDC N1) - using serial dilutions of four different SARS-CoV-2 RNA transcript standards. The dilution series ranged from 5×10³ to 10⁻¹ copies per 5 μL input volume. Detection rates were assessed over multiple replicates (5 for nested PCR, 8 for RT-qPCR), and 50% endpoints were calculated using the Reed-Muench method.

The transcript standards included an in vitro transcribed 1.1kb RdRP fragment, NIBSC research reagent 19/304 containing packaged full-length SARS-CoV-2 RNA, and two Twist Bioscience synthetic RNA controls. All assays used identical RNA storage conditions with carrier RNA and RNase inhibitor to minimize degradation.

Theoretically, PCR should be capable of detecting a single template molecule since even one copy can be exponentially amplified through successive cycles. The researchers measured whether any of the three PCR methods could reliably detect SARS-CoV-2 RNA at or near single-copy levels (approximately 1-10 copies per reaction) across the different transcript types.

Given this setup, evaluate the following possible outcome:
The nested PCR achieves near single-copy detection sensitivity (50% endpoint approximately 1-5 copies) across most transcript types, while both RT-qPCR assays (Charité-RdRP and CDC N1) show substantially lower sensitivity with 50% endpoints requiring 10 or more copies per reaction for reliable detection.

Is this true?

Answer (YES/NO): NO